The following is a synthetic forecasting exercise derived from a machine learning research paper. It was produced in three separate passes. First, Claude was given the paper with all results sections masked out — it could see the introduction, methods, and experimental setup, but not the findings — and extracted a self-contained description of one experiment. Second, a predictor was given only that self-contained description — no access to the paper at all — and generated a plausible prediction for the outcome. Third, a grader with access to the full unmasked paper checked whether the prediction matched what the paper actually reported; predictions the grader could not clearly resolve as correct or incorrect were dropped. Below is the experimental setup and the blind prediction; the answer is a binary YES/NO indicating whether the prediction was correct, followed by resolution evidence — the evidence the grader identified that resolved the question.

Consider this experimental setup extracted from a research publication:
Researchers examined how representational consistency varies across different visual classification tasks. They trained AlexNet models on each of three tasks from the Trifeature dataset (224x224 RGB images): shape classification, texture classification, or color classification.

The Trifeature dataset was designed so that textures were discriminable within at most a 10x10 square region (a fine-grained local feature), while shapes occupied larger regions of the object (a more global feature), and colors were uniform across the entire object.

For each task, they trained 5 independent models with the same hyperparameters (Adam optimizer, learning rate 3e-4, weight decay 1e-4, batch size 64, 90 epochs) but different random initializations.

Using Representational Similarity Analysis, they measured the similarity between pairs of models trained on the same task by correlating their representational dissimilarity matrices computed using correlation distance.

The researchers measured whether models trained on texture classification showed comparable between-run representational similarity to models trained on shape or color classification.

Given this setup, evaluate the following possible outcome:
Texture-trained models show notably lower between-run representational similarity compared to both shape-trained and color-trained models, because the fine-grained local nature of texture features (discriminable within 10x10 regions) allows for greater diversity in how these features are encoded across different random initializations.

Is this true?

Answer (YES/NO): YES